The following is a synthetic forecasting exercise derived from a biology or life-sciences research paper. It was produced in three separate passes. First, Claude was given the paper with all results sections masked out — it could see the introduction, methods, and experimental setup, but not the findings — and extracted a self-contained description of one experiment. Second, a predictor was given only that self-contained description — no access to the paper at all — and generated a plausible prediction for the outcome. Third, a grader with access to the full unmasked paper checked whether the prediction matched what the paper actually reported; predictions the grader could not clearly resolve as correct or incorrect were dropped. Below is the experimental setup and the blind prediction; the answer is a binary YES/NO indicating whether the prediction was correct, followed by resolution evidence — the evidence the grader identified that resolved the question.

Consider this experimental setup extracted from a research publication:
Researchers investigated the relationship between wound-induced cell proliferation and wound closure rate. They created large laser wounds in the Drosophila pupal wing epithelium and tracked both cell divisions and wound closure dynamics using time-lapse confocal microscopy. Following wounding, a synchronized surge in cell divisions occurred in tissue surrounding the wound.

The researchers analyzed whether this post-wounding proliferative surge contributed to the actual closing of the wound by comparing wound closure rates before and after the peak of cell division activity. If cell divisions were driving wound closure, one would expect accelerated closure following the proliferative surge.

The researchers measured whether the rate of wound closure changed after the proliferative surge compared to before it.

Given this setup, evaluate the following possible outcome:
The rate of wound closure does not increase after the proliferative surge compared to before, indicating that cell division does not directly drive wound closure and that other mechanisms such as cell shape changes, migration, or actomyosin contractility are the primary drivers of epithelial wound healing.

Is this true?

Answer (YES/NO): YES